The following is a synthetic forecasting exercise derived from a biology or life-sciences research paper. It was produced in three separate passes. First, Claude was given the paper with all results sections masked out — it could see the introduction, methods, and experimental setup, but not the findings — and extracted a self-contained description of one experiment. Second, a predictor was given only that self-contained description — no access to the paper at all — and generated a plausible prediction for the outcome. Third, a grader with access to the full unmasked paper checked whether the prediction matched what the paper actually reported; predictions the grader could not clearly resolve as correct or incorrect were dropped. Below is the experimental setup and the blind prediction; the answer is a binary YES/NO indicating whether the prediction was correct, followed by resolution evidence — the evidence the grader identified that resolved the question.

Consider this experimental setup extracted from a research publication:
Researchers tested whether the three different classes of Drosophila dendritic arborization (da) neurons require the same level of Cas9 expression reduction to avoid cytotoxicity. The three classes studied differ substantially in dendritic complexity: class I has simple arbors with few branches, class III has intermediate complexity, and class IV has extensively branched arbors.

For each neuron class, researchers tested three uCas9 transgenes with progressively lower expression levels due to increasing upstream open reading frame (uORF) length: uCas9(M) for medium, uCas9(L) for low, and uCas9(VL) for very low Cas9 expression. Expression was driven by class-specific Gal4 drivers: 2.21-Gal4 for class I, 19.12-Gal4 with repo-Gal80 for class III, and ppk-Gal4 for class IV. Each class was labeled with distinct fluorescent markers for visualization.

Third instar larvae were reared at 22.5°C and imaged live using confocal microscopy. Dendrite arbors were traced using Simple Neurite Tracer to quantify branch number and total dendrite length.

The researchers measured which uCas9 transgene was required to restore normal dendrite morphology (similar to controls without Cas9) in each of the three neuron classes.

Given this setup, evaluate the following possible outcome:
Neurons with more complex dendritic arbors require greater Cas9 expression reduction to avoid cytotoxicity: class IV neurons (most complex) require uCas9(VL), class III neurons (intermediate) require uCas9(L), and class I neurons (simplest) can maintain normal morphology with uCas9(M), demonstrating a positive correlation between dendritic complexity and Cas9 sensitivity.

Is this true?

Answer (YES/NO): NO